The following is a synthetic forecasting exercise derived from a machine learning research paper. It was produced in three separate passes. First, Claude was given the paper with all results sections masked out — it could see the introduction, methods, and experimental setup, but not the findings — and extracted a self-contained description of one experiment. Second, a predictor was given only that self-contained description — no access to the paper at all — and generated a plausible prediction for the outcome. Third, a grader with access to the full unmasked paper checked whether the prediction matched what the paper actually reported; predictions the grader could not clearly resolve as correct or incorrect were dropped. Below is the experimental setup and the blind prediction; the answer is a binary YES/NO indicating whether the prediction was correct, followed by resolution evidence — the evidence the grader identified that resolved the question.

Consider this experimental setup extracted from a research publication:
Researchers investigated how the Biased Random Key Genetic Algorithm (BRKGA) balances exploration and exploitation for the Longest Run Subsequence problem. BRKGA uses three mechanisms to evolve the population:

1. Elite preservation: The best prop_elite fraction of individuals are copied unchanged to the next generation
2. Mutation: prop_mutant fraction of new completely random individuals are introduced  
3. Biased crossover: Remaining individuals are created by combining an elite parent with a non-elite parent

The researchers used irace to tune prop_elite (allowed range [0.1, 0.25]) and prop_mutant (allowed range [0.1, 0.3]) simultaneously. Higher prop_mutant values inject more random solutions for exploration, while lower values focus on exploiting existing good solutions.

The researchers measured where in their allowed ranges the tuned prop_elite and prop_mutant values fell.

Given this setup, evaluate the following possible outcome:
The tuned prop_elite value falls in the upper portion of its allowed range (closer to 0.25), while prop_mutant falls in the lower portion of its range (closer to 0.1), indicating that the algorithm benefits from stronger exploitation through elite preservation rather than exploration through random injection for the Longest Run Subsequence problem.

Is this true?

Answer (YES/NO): NO